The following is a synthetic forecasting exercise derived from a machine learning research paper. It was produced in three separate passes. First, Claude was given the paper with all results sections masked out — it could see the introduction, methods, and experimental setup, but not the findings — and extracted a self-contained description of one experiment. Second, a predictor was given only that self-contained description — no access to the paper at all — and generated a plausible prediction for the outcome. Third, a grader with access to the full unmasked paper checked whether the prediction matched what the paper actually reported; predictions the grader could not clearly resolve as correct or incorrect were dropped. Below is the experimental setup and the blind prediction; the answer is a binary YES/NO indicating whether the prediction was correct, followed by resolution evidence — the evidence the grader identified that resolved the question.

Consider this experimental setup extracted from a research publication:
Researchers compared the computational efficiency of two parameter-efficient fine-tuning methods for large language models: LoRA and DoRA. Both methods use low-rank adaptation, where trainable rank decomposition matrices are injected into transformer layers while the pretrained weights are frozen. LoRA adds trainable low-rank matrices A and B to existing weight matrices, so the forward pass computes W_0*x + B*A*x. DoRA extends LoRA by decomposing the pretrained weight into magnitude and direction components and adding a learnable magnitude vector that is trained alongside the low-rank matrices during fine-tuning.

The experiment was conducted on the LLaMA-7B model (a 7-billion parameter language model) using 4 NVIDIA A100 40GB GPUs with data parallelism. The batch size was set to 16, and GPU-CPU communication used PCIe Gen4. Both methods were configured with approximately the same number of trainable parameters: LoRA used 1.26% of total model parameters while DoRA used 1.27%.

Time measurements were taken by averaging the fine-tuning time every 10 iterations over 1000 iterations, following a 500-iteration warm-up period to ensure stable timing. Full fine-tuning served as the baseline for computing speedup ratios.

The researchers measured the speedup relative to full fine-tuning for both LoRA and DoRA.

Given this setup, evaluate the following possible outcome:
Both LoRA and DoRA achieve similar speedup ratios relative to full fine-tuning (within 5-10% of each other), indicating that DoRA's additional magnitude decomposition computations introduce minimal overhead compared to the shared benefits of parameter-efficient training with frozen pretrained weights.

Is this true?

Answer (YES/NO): YES